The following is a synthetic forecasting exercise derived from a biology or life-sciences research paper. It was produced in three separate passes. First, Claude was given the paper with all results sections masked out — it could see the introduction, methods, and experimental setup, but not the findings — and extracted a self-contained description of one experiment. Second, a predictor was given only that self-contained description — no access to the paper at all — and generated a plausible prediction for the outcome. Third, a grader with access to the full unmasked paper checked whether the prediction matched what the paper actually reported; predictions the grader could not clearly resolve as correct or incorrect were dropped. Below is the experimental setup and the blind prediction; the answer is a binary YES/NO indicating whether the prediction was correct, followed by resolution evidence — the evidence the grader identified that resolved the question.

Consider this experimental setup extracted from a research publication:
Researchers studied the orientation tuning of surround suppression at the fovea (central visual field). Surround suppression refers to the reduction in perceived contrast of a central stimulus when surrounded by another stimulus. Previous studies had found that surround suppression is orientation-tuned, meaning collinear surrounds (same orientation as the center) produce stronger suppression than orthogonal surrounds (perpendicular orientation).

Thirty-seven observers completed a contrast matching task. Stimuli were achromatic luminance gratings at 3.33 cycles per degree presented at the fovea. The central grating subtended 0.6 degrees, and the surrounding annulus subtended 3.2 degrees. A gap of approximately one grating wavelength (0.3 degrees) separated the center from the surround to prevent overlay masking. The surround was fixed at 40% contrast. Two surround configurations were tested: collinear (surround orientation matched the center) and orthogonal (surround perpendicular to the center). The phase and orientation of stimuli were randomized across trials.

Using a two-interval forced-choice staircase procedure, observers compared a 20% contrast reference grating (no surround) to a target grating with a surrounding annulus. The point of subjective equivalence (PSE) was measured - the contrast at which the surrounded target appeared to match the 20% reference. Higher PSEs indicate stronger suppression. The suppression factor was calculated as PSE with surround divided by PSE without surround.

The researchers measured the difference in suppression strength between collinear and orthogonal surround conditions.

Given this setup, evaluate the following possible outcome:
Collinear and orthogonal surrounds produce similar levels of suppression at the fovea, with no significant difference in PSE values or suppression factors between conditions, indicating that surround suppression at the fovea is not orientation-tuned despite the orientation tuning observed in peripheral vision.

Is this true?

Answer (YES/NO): NO